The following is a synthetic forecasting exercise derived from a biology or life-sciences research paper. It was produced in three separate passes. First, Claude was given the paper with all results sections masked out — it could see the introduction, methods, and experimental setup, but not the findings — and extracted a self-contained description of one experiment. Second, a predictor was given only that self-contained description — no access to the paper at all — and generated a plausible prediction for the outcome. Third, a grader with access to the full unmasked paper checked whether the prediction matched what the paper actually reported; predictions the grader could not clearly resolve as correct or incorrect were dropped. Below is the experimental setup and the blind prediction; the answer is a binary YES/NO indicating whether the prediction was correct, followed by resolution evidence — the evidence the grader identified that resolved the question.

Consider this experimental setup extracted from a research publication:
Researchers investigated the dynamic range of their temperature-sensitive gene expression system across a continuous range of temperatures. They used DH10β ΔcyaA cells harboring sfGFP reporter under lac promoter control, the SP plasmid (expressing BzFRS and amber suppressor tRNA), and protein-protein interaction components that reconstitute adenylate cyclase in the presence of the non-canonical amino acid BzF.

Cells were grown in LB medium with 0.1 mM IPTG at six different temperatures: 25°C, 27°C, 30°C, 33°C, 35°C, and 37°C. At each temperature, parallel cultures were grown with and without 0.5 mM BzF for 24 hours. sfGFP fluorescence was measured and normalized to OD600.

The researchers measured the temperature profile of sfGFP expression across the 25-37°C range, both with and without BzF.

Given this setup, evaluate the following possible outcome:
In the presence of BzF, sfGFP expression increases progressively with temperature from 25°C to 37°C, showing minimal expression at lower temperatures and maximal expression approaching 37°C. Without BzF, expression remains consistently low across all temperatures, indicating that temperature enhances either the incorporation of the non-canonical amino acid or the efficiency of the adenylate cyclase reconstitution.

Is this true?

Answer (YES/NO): NO